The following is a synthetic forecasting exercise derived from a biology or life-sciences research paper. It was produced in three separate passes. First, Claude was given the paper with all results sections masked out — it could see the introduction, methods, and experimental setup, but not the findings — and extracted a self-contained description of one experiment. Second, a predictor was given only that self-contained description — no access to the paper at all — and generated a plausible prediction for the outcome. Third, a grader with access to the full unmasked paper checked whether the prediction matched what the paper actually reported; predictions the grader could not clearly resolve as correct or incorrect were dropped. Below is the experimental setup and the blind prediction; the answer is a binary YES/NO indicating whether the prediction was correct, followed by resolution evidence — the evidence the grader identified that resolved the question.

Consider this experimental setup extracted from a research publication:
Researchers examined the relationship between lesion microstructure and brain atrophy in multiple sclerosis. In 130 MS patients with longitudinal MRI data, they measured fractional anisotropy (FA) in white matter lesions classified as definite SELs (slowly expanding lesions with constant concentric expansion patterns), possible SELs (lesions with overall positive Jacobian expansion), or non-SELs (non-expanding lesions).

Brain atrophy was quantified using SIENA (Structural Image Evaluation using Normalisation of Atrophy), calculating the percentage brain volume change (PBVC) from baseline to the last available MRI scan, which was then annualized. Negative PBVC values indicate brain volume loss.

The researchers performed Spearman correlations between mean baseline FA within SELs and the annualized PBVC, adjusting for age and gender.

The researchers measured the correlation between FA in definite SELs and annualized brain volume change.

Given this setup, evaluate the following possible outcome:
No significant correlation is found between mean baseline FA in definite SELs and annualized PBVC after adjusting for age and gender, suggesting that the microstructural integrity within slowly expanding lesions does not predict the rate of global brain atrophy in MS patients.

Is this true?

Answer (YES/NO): NO